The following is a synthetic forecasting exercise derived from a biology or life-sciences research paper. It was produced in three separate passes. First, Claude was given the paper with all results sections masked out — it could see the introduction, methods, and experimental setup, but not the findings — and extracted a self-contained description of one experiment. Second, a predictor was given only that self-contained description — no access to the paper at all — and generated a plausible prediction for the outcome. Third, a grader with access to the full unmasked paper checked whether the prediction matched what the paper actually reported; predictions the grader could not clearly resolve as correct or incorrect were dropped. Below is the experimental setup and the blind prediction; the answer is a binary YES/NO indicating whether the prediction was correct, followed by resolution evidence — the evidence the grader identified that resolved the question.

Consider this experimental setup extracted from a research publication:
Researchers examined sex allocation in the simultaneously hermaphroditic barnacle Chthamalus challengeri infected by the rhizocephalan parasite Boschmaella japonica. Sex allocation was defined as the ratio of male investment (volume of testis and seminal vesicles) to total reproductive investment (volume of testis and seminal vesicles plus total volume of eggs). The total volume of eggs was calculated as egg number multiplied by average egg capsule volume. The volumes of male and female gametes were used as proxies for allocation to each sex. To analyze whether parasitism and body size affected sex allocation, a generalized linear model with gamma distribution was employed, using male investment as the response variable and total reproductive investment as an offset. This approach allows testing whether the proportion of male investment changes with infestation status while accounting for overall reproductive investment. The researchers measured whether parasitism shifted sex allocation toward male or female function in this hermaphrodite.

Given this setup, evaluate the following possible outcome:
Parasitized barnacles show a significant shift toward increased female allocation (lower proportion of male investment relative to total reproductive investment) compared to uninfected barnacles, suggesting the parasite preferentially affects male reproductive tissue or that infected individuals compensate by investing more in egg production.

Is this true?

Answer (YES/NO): NO